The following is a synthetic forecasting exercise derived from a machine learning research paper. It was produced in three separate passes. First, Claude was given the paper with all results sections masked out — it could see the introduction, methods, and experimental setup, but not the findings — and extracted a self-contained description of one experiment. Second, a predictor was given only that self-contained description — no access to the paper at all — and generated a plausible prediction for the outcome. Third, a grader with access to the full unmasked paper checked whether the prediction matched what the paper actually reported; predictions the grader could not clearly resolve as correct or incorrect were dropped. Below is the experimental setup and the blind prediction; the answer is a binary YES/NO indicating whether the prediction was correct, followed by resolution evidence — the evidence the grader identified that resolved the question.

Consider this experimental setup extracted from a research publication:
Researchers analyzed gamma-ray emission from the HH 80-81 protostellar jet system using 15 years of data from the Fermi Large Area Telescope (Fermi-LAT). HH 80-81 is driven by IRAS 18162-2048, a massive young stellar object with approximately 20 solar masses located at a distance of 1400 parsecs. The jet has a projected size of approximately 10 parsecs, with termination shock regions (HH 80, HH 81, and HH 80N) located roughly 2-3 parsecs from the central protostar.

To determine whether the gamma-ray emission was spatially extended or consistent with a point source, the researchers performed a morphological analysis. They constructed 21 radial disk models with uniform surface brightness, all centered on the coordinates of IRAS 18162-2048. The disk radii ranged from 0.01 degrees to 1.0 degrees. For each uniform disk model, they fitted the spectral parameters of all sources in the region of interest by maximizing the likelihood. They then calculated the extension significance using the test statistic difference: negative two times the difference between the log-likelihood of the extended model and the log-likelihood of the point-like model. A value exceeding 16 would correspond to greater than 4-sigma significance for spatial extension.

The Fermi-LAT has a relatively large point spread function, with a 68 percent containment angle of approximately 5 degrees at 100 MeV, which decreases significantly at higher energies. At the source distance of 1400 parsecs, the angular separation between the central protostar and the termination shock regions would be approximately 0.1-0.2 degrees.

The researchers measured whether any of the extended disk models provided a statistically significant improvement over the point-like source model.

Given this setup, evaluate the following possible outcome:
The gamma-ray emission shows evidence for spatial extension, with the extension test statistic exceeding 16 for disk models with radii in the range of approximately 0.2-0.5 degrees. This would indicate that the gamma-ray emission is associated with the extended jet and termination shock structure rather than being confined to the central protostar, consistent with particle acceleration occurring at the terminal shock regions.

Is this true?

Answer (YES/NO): NO